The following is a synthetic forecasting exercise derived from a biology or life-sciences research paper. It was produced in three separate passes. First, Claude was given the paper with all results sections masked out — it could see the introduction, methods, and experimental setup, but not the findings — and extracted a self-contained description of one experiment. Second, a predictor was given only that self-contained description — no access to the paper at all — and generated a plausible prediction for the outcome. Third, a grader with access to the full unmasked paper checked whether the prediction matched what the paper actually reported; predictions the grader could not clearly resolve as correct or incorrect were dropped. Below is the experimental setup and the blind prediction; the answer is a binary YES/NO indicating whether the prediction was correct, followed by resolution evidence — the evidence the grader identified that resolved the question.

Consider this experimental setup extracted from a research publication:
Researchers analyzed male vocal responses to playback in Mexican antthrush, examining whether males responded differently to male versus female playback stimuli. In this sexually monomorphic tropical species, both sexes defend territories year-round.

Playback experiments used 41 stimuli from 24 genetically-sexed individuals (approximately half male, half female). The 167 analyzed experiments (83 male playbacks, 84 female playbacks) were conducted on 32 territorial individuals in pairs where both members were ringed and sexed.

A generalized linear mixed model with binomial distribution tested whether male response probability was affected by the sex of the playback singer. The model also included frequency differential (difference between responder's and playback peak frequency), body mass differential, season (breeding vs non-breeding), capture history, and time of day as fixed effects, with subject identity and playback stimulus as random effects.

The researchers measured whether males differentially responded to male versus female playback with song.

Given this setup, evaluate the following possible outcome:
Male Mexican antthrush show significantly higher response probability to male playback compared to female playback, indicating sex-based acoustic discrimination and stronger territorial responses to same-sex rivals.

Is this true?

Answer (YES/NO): NO